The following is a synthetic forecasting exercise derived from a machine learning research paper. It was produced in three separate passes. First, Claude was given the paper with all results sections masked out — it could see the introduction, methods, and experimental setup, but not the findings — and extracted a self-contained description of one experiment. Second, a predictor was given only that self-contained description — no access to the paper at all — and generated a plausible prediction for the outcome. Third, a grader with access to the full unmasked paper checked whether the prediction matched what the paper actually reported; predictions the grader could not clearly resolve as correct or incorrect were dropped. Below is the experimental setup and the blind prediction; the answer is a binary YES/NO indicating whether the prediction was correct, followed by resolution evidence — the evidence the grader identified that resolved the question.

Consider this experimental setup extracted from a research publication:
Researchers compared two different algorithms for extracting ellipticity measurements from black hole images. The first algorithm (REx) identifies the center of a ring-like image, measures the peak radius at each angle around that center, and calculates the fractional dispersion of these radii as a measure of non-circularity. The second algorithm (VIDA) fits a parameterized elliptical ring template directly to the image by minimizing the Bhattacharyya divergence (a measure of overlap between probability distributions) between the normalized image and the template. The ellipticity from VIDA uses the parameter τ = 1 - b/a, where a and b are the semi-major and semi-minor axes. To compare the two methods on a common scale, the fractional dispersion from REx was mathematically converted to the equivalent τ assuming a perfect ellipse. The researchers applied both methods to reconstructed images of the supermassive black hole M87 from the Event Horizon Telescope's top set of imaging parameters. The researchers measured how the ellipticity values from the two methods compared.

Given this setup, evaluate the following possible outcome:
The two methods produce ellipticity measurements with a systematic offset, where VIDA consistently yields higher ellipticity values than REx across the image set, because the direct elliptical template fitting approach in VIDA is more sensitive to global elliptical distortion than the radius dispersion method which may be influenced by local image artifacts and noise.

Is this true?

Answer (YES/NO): NO